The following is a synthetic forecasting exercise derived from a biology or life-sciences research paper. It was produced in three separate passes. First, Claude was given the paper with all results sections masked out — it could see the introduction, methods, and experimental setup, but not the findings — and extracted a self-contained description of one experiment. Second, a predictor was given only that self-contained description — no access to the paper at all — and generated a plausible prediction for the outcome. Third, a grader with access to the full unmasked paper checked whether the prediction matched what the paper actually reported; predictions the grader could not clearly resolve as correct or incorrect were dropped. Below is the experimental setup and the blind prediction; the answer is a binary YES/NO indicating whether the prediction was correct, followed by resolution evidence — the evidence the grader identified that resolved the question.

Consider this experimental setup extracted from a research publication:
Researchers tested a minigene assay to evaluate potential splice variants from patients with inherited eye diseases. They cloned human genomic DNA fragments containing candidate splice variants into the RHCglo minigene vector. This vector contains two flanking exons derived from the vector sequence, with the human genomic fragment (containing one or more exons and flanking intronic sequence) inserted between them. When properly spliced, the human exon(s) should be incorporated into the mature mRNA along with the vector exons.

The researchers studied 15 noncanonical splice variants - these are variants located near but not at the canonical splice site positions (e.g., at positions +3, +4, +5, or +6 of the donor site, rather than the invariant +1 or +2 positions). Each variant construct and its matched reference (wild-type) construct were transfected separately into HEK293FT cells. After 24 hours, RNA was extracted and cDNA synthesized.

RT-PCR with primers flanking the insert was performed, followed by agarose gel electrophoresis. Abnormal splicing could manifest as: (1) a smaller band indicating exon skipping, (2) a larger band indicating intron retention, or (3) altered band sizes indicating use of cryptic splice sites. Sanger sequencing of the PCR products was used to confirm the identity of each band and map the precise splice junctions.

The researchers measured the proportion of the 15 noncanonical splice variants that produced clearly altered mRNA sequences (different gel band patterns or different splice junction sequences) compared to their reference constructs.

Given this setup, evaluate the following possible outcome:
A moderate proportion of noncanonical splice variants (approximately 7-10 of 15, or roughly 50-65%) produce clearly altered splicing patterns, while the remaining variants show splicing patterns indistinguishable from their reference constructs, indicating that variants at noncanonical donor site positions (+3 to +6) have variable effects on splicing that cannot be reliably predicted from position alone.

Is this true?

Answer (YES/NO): YES